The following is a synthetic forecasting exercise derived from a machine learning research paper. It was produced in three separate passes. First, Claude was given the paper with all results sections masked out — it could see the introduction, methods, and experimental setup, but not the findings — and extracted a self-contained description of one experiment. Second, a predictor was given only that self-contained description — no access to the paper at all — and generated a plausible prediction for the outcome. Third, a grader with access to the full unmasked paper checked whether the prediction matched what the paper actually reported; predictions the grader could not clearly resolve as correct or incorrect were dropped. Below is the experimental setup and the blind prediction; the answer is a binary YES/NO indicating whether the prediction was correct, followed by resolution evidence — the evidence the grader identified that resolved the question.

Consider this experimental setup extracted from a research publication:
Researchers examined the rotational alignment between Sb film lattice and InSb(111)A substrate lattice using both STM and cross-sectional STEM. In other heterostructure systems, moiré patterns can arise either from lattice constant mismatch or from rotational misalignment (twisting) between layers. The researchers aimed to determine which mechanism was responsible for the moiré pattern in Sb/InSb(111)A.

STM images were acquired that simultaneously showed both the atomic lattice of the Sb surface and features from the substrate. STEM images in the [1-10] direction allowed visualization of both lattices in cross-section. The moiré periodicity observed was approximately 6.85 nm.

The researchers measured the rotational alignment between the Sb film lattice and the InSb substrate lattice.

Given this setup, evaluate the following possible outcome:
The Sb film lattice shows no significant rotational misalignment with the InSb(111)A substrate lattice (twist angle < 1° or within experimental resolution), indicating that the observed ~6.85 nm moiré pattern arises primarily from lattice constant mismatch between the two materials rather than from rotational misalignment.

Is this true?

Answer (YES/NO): YES